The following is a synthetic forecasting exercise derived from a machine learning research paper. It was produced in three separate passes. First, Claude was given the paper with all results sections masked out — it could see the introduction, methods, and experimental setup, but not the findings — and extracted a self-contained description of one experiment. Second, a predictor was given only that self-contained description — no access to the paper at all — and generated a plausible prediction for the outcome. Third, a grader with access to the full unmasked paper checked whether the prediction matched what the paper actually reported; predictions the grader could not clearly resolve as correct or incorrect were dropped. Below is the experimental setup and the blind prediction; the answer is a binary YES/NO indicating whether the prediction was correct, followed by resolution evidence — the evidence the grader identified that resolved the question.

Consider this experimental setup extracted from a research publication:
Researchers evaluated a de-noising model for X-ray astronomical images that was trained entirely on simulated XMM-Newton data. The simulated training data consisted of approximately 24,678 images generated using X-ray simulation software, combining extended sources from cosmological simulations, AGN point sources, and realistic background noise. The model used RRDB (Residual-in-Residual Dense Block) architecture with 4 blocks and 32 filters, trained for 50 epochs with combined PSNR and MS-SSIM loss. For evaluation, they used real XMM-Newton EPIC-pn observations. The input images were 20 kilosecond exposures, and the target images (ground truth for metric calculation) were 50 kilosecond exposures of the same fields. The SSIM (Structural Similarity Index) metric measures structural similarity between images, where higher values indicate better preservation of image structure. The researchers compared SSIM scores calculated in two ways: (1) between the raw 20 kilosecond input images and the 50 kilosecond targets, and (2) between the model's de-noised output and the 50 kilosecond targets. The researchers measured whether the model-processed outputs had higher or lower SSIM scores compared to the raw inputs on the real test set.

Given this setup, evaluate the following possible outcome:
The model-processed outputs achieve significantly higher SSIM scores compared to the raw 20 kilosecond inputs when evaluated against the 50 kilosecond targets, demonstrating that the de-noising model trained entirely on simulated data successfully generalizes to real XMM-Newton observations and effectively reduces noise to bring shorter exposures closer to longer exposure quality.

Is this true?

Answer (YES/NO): NO